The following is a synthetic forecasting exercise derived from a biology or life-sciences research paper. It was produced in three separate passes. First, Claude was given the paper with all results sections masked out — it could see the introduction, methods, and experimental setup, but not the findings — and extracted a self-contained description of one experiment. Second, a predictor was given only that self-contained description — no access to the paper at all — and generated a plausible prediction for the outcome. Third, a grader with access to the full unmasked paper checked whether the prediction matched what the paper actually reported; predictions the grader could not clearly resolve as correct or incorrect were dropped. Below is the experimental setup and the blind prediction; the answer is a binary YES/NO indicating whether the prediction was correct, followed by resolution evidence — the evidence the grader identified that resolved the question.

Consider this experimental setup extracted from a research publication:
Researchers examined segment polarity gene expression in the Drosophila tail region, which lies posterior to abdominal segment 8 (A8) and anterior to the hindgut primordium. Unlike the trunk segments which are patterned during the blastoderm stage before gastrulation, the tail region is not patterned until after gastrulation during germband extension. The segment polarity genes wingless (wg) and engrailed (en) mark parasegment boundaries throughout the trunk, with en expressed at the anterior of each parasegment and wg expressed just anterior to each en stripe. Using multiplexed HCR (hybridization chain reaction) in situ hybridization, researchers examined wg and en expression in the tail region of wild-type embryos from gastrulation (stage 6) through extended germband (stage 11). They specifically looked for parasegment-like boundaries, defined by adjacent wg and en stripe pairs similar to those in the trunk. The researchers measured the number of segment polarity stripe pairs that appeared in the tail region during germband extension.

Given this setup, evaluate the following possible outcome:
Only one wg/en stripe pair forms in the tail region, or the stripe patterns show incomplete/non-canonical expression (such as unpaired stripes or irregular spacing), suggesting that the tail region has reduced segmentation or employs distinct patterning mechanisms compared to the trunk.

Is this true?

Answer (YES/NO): YES